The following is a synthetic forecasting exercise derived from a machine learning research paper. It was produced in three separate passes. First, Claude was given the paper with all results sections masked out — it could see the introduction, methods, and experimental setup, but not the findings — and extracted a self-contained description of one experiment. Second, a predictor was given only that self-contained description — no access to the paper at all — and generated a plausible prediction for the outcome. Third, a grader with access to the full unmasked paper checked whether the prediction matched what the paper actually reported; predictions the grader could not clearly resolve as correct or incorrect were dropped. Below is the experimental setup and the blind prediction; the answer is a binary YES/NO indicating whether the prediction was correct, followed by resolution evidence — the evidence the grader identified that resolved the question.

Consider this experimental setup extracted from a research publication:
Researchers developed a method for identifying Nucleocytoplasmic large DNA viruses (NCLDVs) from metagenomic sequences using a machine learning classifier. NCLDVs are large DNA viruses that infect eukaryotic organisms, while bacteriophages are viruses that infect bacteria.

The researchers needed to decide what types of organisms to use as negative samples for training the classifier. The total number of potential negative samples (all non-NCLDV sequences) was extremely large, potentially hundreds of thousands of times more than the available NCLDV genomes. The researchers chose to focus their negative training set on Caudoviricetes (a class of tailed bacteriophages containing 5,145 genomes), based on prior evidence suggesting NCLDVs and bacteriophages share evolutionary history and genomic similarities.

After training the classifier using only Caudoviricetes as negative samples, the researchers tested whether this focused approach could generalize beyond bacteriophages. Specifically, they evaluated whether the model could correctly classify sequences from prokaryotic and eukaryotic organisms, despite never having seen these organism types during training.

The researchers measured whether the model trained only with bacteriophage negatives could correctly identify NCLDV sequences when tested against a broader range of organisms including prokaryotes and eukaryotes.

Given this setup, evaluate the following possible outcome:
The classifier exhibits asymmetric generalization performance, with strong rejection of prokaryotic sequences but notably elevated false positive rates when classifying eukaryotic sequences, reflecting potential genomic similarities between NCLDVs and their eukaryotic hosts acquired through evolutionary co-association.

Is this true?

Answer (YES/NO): NO